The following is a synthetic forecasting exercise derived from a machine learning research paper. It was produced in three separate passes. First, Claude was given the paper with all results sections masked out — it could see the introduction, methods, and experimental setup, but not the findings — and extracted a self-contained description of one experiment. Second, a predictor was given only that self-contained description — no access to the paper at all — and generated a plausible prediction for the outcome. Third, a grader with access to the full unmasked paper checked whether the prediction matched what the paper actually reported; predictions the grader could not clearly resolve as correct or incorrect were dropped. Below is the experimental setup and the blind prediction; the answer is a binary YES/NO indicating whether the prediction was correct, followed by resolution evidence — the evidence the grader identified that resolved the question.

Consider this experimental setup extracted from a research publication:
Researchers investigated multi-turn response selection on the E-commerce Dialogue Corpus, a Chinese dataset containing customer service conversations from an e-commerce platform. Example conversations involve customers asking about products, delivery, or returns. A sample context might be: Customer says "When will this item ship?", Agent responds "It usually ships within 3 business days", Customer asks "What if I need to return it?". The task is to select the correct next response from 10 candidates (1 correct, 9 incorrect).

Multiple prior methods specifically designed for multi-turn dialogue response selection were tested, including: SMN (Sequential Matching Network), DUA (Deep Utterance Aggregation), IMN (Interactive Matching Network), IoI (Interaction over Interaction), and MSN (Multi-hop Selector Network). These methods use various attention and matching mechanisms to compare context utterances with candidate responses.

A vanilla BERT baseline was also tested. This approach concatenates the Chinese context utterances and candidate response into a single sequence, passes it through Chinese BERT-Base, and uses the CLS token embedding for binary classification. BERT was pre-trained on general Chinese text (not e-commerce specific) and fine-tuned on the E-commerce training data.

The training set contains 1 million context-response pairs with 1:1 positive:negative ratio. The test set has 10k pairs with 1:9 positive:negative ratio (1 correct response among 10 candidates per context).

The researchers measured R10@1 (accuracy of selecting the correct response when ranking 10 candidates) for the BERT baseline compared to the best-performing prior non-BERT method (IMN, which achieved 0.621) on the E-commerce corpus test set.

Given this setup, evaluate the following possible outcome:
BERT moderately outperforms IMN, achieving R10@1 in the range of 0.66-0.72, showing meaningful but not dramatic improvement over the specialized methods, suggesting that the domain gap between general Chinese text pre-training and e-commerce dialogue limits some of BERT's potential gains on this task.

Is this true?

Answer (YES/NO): NO